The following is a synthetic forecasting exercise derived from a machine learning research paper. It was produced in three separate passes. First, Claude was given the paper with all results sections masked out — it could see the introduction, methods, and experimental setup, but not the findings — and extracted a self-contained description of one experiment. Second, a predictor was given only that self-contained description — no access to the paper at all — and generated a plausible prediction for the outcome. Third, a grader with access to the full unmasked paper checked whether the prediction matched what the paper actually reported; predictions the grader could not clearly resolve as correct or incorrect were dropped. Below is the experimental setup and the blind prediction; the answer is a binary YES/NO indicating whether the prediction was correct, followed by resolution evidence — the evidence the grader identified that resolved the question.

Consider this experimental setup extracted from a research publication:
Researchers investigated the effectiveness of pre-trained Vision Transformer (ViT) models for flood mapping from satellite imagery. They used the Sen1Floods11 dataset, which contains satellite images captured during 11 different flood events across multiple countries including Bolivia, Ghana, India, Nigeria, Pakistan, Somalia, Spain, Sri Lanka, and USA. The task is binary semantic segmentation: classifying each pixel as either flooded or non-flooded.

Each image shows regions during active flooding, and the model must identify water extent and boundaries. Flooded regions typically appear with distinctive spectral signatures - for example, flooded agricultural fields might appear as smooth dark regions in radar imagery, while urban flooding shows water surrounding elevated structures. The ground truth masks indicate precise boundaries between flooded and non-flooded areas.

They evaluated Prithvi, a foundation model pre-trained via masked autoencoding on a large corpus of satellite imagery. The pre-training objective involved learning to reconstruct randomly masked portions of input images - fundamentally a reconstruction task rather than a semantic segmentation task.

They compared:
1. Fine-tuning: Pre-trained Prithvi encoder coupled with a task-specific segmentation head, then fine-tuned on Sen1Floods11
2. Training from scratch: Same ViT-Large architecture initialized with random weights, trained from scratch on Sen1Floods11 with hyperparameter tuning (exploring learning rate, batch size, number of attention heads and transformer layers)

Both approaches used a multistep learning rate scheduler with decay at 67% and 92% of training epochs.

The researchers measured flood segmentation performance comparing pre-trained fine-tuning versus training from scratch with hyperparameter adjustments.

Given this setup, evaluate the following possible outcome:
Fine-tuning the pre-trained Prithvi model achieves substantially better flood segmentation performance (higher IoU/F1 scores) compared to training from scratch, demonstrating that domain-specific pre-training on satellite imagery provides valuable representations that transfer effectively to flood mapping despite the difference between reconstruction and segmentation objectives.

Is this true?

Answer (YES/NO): NO